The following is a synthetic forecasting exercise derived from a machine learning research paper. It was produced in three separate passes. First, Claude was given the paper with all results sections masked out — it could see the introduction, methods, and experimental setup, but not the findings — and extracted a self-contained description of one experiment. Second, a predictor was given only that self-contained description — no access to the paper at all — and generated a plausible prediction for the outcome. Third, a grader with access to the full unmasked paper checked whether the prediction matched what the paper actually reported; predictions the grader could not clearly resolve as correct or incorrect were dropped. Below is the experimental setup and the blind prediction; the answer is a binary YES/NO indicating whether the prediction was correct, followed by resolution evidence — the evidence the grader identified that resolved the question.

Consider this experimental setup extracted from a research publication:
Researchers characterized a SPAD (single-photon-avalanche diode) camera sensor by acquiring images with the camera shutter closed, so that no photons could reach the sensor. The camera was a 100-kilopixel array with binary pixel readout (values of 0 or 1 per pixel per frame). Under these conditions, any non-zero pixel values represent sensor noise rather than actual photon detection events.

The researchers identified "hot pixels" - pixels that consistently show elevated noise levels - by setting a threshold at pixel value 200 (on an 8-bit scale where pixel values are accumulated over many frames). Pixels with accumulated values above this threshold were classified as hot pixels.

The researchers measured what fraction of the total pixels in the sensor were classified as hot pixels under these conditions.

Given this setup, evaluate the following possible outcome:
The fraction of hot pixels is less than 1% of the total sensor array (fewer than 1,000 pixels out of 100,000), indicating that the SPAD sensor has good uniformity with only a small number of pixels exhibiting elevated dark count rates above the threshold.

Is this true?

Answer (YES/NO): NO